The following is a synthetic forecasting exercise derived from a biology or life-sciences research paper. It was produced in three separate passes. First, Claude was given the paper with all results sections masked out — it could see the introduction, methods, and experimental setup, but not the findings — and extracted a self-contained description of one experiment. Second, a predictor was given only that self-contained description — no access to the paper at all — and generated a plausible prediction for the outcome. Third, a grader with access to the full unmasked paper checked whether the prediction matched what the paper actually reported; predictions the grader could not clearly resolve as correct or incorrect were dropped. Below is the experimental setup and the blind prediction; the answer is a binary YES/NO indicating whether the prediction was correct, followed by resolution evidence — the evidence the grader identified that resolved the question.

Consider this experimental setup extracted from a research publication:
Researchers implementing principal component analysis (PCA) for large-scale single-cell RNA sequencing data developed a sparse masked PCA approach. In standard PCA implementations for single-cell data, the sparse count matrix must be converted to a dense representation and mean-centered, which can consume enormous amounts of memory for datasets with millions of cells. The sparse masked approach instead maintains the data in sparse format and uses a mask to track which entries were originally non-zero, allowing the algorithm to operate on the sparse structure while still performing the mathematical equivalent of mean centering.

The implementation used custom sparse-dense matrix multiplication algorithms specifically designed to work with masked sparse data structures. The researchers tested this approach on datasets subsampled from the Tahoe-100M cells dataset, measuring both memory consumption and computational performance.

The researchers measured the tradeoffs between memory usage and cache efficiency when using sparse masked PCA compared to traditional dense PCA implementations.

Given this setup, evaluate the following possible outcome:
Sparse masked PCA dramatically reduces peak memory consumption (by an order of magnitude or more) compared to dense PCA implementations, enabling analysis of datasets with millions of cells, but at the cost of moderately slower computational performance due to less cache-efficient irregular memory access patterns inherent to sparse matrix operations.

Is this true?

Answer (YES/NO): NO